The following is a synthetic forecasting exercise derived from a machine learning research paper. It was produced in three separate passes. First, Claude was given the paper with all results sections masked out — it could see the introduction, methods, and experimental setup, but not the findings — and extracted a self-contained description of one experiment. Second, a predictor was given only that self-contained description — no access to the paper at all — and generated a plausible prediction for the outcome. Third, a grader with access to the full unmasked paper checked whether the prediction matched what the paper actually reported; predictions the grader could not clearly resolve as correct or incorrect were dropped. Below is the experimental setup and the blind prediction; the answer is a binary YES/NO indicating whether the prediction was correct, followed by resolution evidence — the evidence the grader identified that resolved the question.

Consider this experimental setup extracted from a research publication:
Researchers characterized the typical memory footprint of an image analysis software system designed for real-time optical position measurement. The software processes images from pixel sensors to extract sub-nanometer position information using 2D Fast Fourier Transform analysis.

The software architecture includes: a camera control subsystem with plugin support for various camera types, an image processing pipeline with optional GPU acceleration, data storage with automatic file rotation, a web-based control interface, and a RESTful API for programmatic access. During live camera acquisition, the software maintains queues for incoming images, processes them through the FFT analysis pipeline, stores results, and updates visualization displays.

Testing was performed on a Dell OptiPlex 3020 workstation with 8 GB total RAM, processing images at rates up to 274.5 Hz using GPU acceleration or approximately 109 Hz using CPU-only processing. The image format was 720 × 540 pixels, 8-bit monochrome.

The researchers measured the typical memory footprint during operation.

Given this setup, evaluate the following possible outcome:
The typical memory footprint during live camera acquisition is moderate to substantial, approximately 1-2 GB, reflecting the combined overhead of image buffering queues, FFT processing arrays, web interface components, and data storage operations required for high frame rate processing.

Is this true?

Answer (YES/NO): NO